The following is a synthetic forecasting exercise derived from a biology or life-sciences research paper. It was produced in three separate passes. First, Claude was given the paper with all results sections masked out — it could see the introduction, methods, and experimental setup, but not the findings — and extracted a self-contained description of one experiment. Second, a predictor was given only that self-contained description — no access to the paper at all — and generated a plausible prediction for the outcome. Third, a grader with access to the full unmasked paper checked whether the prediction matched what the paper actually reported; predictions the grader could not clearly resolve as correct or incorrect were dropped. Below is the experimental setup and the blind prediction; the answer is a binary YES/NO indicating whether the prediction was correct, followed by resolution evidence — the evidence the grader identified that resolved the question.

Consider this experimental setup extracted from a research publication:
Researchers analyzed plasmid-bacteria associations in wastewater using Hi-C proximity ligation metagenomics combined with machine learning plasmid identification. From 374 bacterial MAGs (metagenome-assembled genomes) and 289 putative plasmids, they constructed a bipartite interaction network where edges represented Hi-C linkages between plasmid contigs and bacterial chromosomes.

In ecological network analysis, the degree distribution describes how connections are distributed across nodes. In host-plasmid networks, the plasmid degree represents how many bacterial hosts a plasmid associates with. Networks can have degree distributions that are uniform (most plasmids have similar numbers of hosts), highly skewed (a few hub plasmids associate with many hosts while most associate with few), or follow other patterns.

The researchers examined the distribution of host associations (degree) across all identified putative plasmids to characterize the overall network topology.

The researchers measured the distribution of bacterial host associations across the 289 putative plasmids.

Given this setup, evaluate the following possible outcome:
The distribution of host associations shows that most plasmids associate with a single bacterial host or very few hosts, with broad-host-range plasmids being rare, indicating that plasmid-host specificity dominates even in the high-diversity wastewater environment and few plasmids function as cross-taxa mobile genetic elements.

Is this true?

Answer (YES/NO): YES